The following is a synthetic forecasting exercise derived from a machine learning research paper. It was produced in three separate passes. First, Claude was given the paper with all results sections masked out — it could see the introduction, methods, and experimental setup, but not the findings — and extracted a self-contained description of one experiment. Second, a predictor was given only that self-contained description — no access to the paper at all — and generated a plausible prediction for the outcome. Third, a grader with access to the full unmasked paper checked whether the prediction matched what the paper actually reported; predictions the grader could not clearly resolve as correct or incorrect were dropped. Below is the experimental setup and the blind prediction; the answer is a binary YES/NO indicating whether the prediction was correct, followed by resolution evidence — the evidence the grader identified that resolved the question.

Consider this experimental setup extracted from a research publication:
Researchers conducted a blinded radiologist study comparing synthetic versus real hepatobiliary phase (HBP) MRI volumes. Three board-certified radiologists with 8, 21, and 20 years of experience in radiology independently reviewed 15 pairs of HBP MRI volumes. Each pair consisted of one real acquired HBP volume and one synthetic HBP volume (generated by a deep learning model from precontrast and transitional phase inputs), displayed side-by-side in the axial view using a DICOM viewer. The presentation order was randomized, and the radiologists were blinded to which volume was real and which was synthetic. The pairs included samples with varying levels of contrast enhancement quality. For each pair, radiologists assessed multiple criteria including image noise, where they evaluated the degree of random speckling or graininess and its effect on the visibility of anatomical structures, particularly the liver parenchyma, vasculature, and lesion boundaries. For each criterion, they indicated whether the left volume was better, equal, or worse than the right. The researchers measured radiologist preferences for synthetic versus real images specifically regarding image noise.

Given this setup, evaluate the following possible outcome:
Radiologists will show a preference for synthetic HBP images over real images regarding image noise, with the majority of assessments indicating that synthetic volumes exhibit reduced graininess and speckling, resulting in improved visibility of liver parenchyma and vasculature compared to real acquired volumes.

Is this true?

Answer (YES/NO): YES